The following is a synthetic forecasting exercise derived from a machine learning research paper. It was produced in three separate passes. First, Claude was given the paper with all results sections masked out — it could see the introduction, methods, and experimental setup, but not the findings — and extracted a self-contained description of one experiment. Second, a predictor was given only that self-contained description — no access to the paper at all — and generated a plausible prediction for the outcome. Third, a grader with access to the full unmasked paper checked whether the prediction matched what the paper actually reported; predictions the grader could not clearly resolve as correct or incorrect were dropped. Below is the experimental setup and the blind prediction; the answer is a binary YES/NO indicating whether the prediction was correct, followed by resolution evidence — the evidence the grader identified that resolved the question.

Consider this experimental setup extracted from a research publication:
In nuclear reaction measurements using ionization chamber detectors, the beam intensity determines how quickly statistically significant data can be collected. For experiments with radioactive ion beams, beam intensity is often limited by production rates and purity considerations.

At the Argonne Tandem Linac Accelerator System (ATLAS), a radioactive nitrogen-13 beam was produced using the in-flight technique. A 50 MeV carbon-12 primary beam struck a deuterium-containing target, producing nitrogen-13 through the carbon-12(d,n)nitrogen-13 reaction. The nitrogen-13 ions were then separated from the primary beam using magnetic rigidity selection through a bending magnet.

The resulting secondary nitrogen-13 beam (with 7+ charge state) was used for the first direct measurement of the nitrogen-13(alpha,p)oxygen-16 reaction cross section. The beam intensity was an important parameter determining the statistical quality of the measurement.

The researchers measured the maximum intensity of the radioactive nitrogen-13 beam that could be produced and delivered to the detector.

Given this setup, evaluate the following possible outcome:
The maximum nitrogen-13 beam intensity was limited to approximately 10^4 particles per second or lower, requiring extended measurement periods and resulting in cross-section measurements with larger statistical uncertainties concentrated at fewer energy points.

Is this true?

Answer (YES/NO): NO